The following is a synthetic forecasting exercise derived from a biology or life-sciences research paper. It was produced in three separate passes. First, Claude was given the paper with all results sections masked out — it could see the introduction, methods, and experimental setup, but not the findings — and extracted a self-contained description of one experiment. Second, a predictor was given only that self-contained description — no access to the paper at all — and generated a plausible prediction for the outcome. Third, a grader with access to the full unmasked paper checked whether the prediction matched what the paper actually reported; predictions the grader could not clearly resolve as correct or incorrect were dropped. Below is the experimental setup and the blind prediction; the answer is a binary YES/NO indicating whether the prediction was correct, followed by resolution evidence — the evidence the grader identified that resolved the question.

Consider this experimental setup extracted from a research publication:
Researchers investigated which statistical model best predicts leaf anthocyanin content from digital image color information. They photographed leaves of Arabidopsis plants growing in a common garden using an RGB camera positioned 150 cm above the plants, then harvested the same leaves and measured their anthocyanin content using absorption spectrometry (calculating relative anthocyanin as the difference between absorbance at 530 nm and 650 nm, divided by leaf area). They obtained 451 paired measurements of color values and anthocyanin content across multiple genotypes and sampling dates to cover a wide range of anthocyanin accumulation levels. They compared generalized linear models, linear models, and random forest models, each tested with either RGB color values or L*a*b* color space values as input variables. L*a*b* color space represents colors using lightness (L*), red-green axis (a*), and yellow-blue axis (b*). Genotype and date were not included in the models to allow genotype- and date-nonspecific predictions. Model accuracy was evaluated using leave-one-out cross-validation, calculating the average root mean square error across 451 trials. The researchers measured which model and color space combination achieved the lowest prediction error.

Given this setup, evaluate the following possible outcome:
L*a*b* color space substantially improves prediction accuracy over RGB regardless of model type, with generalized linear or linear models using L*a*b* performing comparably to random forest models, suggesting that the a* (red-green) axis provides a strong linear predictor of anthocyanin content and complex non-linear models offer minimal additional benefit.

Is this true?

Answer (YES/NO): NO